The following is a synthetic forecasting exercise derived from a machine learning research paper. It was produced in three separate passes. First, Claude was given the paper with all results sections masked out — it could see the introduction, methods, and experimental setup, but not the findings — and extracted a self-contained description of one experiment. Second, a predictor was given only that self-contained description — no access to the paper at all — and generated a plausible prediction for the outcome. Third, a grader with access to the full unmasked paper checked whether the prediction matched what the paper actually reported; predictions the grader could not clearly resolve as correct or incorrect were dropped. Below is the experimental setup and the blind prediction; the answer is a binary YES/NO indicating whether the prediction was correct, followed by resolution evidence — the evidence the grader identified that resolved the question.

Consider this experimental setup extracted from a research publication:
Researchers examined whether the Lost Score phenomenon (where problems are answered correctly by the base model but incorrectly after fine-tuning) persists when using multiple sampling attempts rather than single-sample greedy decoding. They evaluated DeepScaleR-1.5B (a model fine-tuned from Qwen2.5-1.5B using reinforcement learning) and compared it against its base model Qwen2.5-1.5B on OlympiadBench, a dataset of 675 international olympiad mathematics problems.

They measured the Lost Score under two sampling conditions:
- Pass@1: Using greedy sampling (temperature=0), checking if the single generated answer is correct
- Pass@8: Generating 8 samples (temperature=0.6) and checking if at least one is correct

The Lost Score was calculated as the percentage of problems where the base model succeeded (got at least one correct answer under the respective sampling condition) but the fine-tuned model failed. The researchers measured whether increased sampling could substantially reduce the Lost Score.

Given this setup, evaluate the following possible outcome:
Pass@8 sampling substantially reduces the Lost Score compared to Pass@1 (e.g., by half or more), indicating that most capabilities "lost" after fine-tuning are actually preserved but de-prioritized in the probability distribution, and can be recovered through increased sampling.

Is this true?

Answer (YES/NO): NO